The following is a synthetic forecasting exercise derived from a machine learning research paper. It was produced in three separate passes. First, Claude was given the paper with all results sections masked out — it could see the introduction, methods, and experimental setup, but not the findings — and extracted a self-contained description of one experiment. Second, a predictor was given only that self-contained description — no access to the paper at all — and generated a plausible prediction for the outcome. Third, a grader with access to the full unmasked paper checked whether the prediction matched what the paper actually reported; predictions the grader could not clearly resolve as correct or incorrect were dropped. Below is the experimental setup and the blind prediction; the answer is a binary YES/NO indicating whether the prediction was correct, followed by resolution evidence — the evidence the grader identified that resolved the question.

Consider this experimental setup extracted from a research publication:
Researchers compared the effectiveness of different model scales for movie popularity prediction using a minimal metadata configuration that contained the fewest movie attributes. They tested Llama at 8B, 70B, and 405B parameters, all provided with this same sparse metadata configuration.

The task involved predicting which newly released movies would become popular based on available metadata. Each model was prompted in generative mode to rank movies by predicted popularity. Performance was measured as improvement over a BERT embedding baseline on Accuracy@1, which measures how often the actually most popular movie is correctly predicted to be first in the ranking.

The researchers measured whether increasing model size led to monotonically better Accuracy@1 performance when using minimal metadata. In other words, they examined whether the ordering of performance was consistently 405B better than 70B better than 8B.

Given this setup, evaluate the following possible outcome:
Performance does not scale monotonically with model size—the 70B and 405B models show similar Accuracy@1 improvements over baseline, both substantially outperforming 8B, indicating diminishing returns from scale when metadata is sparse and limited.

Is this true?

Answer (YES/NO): NO